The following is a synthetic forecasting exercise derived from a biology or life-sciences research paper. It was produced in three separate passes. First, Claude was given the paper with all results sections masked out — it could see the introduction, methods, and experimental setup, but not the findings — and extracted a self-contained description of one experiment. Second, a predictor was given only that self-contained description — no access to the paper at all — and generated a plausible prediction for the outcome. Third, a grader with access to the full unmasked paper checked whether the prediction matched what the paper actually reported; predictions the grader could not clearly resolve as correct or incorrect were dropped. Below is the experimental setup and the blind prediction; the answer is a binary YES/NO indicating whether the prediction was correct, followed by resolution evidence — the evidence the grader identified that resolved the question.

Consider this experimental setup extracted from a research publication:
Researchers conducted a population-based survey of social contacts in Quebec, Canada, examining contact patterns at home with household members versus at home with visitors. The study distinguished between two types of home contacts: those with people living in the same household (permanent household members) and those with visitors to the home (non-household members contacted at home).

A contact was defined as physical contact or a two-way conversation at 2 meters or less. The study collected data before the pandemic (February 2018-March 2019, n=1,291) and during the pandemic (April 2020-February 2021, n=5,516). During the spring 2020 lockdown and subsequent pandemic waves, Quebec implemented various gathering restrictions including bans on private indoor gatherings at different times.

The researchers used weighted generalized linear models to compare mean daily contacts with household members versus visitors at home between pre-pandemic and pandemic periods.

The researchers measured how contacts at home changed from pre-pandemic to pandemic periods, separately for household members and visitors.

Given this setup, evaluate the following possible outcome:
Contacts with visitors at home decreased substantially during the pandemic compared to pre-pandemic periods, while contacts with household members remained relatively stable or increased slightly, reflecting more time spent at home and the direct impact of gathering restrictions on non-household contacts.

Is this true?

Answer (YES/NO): YES